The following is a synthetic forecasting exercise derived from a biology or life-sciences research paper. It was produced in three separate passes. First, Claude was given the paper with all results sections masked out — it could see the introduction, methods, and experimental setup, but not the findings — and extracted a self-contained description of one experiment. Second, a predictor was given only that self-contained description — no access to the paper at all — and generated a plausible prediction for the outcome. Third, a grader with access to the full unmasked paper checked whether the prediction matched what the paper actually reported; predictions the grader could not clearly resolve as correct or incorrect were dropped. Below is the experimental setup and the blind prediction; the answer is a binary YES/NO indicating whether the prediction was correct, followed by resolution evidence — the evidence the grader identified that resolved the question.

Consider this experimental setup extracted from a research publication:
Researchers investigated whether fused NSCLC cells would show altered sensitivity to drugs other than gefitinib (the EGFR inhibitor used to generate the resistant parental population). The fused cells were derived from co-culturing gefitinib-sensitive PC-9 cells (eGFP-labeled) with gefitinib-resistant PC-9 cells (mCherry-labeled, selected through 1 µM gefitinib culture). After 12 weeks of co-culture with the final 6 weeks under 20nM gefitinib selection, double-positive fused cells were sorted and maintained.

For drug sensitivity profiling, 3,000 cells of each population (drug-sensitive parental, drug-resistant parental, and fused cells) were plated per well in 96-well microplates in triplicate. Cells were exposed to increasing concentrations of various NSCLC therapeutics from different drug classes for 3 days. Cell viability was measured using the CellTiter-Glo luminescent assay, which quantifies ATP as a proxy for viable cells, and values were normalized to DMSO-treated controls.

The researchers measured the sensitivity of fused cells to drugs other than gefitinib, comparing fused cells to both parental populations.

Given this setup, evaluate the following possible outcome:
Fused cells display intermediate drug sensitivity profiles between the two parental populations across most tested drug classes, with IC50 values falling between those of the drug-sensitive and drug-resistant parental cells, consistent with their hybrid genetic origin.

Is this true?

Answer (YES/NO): NO